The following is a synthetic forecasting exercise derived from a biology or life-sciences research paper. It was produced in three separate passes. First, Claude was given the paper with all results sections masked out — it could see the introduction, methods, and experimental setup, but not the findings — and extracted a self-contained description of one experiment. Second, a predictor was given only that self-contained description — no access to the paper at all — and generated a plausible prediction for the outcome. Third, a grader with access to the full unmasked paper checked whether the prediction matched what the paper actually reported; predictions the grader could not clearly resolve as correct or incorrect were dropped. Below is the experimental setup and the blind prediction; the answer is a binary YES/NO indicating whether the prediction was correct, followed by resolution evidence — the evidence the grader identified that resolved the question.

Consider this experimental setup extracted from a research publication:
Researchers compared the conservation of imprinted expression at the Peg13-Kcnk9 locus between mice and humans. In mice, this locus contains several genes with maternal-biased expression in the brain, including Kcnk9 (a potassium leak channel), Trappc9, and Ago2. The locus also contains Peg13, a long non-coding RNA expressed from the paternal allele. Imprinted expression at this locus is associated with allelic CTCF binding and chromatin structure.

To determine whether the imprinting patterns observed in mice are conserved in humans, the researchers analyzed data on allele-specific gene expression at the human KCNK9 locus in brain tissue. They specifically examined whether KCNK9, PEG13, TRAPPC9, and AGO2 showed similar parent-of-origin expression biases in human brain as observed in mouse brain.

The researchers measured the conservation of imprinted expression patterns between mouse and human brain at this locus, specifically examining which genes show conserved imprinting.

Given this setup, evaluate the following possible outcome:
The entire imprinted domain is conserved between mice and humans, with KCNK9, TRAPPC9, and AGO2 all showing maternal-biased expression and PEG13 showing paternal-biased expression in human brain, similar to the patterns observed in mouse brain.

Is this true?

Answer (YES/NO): NO